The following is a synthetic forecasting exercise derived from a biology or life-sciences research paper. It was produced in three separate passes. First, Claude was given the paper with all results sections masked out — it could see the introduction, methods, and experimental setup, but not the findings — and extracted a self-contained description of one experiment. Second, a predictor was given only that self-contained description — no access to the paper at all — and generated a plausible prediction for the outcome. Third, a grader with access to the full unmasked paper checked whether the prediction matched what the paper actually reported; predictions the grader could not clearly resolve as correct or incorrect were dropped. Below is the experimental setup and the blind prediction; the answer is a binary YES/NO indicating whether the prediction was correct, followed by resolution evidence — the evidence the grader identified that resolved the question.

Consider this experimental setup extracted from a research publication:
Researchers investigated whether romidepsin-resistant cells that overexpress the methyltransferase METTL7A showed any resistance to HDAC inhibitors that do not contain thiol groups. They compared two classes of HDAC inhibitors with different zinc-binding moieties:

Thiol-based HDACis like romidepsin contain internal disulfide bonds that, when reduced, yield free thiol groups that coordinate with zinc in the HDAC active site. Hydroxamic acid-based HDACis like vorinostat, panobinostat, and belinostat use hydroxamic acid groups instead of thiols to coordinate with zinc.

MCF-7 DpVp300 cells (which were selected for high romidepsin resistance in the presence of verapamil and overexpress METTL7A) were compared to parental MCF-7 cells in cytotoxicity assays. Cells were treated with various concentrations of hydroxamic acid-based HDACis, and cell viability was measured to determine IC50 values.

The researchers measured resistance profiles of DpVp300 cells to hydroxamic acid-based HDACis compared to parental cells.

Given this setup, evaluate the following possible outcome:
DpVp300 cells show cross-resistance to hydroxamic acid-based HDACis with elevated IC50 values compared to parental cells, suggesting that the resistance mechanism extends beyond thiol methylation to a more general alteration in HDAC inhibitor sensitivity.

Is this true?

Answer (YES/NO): YES